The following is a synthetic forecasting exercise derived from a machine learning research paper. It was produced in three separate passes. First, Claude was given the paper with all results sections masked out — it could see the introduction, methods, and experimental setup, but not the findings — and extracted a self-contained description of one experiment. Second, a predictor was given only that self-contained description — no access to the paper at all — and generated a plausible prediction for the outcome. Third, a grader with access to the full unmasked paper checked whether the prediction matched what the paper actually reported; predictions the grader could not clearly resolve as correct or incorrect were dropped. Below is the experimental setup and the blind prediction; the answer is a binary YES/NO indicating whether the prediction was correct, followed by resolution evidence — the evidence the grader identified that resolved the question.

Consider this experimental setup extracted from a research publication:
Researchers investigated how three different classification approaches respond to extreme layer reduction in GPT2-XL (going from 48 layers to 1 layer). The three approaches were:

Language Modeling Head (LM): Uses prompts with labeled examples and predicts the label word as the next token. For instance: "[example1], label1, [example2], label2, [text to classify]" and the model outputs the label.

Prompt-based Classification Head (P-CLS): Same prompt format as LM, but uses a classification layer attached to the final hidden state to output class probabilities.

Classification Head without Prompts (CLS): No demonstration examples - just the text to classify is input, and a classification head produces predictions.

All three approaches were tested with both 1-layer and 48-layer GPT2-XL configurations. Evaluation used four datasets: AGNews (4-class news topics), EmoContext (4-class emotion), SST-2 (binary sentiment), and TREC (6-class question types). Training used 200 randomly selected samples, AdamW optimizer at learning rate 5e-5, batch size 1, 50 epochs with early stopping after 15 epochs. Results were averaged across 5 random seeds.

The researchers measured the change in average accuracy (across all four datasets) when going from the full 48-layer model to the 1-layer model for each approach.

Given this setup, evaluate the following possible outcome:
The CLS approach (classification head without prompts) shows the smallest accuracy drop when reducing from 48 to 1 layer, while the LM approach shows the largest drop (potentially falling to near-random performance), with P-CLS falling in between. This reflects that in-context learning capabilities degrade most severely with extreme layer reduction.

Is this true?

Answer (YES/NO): NO